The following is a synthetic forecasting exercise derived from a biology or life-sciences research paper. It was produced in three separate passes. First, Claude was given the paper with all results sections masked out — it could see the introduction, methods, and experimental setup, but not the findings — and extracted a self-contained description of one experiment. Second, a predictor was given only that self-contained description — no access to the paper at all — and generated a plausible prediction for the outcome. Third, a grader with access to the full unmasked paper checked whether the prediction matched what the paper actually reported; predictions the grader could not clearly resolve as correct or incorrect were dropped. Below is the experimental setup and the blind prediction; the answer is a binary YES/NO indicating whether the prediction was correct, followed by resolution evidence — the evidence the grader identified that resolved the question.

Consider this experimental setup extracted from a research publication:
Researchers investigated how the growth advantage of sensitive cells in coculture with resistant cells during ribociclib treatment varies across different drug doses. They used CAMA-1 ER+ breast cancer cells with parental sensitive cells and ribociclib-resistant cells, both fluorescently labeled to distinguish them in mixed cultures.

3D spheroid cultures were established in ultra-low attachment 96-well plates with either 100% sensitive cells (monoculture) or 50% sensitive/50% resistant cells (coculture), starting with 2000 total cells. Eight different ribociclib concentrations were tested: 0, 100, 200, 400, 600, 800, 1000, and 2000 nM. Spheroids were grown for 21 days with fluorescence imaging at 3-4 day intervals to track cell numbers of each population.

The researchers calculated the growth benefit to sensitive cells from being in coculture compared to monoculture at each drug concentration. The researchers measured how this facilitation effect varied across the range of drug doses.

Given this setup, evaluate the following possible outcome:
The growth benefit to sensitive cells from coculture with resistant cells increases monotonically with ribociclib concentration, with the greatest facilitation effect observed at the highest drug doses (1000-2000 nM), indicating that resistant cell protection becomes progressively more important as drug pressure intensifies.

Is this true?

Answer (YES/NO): NO